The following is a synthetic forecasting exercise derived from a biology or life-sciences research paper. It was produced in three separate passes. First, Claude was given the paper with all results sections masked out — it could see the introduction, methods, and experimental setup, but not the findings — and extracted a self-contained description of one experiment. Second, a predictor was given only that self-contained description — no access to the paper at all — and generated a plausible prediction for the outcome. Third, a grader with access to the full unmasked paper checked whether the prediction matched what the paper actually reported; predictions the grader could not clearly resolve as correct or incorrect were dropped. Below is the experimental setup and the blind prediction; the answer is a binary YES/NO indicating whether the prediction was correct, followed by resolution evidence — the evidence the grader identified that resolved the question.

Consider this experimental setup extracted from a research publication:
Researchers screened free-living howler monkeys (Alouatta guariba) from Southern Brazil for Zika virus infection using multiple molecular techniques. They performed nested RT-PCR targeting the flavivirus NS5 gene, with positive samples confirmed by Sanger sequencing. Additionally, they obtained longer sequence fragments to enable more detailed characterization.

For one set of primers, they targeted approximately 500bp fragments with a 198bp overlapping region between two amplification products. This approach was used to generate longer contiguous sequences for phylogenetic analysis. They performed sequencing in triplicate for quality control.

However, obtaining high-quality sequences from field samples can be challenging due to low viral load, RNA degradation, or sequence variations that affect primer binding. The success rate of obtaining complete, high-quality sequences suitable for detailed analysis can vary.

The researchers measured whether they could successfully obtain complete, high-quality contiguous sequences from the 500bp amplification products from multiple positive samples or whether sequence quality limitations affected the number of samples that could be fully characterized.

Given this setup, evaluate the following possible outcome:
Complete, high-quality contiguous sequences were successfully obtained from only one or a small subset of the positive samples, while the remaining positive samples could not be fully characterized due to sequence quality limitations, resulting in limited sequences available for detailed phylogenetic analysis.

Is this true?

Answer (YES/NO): YES